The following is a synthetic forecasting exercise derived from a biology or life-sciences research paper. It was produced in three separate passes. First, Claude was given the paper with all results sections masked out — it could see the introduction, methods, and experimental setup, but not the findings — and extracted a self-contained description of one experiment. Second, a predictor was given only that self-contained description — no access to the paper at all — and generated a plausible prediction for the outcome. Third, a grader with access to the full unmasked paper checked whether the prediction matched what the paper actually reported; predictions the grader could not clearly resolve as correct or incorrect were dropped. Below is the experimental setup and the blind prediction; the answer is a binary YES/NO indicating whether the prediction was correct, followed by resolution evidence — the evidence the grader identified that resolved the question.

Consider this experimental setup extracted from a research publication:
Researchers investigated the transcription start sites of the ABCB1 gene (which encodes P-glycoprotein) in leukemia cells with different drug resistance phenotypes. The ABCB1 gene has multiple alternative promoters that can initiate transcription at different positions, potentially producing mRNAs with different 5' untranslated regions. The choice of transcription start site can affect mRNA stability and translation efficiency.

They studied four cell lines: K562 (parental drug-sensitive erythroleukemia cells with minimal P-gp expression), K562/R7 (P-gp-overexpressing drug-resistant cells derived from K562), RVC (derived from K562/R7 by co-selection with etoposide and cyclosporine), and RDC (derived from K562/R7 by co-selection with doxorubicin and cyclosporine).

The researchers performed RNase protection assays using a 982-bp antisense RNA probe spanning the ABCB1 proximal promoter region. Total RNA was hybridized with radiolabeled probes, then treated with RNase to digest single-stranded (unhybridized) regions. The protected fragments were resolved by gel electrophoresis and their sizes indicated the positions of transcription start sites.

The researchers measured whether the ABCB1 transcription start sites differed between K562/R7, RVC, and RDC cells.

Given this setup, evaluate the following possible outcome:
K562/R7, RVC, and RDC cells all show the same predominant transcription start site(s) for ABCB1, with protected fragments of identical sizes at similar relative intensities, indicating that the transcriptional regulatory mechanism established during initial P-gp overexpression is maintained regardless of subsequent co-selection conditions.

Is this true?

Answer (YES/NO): NO